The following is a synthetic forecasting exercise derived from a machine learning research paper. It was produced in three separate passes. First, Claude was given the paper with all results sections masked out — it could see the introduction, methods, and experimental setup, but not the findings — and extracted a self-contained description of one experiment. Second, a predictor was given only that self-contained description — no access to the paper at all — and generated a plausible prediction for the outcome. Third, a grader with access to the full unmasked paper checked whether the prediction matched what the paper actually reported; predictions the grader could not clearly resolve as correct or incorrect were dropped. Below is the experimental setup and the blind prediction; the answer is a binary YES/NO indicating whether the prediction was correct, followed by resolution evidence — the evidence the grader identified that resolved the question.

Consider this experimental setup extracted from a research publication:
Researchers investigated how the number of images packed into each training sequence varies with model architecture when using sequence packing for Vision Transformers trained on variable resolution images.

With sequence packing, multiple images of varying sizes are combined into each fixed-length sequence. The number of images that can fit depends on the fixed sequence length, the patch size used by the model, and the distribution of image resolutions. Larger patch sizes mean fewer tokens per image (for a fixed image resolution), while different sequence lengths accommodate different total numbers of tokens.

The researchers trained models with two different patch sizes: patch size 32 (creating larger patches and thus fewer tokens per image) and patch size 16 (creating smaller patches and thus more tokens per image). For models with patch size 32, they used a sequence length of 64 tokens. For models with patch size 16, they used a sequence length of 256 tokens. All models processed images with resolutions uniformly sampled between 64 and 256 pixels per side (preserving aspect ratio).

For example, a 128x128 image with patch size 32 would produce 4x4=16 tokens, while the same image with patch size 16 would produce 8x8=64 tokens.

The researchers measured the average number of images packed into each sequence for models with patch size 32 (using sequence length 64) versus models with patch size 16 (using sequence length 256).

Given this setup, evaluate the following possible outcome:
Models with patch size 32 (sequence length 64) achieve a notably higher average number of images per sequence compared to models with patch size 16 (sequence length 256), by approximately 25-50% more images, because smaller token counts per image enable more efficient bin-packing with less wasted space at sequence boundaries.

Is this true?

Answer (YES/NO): NO